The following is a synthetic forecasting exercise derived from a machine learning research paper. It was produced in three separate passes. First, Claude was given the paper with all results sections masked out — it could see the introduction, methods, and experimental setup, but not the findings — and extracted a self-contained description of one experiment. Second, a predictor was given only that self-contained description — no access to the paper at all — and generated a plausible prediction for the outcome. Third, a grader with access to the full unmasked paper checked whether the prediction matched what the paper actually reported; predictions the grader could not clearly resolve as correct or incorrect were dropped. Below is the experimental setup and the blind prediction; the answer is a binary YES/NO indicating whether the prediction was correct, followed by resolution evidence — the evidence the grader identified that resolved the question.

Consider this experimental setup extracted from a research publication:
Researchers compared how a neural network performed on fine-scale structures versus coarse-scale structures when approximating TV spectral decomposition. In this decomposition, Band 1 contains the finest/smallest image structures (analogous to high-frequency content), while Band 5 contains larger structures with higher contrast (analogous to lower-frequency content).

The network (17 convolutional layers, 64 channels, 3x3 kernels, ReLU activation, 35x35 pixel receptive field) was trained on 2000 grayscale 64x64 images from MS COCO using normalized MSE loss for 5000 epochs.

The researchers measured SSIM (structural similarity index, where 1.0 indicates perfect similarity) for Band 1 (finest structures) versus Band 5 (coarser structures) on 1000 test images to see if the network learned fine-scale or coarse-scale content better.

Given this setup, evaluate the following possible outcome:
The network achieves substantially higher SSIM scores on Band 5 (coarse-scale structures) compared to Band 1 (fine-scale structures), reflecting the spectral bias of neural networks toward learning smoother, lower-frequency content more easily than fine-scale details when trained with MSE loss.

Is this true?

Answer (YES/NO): NO